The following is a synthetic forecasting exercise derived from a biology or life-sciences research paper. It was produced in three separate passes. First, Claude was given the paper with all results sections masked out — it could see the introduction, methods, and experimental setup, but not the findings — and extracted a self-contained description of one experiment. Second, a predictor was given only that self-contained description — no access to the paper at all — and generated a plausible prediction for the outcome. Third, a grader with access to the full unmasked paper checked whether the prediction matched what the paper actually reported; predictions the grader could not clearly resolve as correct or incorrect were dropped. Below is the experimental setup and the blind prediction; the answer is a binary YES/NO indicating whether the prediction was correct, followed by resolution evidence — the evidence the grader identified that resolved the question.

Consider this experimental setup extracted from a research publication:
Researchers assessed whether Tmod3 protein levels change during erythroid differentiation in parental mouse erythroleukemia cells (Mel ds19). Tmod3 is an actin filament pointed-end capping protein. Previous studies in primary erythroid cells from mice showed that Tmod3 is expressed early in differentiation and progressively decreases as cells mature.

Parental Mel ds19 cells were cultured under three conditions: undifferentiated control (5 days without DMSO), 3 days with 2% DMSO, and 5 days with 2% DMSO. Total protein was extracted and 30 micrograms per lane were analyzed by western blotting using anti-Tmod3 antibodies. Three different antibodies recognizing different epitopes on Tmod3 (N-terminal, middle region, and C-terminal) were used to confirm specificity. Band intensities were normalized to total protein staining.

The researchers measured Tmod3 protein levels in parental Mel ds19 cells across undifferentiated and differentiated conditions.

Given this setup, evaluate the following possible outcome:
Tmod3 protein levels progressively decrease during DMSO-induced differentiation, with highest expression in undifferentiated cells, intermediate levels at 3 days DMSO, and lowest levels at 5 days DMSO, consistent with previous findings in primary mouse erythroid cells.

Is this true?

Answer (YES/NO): NO